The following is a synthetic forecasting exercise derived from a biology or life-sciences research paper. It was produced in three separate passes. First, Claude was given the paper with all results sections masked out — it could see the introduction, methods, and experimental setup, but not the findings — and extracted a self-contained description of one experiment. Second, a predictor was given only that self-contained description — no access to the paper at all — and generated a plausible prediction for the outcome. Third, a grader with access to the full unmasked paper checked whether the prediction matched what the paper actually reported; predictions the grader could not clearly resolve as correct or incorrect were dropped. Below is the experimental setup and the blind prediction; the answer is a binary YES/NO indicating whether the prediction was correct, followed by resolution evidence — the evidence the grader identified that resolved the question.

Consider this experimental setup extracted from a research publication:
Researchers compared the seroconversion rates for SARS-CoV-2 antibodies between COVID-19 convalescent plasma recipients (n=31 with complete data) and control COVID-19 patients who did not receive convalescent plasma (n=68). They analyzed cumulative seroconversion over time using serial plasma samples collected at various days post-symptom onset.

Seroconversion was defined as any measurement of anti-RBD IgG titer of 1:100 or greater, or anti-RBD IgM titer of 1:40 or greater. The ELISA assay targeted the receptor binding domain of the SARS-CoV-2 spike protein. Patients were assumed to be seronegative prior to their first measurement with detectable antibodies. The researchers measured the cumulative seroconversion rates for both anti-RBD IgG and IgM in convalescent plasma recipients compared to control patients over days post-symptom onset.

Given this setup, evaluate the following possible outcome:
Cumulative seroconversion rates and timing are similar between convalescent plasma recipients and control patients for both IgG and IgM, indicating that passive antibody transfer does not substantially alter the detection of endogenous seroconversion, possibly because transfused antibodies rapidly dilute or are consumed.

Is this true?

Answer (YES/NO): YES